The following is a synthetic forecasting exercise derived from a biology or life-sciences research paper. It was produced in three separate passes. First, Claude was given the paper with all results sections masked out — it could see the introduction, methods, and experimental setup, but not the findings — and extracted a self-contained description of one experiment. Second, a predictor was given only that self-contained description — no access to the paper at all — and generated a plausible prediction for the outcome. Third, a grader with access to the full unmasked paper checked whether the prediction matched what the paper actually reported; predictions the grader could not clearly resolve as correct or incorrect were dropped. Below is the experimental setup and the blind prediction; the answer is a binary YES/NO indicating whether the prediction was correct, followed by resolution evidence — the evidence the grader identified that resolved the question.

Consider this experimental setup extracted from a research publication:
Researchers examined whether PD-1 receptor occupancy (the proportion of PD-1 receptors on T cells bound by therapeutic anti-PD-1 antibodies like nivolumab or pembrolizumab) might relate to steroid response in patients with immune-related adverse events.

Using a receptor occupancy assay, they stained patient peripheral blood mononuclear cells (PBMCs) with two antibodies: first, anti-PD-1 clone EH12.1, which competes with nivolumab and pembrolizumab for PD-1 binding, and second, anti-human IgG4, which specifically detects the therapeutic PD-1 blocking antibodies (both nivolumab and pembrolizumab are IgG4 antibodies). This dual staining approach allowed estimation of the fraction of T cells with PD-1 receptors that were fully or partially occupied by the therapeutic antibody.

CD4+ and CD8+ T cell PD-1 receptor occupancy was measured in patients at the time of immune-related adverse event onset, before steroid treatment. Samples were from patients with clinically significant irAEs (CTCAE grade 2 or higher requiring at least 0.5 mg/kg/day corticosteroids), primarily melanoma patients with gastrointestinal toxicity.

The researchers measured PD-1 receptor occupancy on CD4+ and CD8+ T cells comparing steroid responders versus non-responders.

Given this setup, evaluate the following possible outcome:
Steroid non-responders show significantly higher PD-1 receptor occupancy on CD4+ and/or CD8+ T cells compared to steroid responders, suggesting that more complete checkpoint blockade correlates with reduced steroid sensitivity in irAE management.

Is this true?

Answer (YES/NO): NO